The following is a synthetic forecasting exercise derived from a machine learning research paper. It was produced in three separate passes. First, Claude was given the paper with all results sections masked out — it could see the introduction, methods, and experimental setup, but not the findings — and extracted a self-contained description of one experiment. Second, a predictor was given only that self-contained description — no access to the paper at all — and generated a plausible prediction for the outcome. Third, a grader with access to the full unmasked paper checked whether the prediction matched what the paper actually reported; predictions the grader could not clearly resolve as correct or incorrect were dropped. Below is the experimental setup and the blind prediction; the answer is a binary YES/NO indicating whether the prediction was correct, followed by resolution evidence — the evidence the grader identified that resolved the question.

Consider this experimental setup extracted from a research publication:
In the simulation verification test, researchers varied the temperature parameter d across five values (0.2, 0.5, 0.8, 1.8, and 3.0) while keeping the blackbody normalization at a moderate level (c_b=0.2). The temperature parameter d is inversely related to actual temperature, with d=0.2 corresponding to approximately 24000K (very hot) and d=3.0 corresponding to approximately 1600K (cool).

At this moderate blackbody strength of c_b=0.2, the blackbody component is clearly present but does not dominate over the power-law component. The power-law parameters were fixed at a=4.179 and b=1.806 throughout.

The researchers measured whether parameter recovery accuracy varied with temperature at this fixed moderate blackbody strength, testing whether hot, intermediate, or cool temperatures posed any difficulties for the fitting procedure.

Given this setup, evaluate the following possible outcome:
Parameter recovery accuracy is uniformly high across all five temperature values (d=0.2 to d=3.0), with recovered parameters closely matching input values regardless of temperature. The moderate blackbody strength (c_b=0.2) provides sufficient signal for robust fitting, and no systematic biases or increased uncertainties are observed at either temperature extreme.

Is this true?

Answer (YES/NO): YES